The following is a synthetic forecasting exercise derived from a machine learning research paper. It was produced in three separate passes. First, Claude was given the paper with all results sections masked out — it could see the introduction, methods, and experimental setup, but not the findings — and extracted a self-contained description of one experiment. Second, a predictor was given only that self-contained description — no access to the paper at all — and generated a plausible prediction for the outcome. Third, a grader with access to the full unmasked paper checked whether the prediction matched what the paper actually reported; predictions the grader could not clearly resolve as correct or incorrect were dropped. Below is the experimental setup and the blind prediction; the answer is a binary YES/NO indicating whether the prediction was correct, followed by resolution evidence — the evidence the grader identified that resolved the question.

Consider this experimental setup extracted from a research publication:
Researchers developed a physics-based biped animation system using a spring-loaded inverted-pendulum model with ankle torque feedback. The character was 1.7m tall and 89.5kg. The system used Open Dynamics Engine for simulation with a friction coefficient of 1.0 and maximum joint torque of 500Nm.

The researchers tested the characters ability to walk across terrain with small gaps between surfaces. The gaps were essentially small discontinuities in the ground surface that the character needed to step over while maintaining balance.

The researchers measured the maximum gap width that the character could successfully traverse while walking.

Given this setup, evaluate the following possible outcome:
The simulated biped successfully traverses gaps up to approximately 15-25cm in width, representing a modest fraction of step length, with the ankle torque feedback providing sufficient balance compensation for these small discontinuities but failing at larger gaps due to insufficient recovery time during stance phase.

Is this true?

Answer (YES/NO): YES